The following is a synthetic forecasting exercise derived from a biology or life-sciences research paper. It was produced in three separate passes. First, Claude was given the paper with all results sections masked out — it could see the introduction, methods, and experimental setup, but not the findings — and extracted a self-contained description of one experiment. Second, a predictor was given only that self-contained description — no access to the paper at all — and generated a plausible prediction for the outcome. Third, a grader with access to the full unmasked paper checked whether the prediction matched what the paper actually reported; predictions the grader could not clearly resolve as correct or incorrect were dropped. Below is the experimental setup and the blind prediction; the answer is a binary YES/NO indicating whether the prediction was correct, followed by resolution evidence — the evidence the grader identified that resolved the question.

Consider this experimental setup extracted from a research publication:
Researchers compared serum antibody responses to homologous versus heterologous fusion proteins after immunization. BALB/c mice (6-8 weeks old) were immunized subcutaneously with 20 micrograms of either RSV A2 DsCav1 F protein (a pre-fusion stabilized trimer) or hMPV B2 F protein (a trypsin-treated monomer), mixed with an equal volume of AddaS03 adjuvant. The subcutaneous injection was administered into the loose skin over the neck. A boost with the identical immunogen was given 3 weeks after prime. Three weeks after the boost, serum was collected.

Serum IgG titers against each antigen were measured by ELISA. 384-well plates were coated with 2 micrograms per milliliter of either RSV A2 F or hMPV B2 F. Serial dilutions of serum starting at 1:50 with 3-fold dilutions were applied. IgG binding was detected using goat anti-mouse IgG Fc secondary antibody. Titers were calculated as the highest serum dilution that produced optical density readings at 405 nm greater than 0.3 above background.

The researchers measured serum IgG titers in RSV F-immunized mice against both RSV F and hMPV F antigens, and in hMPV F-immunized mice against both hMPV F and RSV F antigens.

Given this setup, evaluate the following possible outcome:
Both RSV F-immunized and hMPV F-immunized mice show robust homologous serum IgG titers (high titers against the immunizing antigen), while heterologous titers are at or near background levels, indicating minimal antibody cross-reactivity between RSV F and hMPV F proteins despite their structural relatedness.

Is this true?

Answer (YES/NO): NO